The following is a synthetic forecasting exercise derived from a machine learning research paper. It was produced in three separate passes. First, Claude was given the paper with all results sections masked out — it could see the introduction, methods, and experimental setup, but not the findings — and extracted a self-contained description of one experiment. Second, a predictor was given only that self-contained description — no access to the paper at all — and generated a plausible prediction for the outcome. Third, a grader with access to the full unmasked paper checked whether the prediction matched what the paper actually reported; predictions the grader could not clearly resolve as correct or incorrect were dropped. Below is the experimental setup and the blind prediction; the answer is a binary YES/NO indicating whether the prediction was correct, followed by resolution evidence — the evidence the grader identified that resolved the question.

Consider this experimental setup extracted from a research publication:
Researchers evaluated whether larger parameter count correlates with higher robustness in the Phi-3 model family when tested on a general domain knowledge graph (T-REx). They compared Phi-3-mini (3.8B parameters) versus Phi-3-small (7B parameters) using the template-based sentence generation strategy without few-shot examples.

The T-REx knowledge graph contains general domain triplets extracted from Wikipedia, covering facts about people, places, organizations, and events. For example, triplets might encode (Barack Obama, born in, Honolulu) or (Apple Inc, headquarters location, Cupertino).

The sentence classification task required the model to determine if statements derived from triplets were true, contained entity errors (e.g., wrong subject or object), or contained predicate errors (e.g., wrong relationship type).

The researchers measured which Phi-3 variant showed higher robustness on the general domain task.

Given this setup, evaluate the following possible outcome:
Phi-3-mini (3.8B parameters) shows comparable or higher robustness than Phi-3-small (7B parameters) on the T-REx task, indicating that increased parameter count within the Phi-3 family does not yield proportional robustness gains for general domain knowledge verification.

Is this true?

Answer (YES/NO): NO